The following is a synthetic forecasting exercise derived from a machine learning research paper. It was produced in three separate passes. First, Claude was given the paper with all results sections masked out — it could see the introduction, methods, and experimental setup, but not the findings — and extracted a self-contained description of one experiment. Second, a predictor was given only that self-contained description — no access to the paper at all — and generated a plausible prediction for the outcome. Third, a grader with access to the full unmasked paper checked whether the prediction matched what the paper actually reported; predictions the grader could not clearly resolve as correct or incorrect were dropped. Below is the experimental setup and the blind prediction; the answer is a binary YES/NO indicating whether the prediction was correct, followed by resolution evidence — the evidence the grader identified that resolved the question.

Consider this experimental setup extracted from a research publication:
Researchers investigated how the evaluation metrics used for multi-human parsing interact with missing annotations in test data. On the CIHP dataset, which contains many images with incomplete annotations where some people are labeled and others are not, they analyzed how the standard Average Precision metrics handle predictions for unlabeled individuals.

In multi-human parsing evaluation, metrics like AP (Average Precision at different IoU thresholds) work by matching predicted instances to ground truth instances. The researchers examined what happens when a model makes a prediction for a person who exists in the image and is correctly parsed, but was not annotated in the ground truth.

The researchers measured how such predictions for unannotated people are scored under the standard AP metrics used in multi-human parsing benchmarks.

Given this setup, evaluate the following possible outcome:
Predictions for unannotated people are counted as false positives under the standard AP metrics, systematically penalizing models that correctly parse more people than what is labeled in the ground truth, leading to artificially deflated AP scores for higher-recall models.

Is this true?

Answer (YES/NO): YES